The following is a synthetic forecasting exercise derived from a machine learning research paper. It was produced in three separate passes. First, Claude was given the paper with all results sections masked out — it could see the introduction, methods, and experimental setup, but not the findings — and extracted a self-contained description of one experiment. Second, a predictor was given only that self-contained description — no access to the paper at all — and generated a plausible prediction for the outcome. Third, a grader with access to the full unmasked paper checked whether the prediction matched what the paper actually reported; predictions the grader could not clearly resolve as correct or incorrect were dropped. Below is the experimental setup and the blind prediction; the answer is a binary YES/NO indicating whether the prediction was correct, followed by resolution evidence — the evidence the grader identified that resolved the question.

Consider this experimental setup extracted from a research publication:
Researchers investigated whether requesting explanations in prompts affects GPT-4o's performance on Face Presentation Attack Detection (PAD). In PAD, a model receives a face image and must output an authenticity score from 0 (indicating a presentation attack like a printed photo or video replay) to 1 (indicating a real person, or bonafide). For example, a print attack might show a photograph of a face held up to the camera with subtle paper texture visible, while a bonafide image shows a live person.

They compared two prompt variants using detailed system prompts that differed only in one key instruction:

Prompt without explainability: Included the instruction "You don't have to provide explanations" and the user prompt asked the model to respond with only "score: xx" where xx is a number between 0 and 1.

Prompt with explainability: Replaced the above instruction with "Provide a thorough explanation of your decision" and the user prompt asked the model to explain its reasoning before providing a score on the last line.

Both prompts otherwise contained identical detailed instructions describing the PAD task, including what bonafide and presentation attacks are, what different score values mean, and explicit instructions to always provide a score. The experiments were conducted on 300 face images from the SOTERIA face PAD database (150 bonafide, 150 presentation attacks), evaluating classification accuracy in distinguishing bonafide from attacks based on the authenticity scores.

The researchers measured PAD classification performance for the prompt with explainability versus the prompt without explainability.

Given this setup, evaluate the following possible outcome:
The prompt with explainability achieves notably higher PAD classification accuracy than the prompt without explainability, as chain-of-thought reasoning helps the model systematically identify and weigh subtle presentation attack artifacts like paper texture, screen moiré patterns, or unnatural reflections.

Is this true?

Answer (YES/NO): NO